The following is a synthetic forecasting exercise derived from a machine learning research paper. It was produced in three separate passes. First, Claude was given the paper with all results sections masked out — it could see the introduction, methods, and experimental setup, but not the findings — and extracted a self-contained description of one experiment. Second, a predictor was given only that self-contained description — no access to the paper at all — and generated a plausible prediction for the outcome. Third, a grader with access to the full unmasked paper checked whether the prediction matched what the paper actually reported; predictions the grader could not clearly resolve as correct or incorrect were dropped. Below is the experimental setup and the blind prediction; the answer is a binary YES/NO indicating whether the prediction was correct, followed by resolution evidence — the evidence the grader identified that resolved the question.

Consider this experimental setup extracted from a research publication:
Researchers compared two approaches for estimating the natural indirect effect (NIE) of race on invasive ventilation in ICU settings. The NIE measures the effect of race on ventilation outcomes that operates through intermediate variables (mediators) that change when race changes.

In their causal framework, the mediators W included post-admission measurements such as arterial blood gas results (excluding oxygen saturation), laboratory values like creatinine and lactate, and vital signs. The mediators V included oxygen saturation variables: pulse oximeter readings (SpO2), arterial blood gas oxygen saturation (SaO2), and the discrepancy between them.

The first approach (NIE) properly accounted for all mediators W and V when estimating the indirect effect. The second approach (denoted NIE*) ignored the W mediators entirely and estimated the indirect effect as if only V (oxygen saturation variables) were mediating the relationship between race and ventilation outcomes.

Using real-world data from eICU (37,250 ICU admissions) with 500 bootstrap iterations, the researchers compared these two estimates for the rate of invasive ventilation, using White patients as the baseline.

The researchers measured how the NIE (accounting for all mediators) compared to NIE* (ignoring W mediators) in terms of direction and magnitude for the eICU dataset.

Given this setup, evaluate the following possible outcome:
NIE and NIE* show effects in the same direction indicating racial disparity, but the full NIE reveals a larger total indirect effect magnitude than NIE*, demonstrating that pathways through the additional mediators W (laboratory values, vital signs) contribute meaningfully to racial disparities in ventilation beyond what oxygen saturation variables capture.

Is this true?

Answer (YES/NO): NO